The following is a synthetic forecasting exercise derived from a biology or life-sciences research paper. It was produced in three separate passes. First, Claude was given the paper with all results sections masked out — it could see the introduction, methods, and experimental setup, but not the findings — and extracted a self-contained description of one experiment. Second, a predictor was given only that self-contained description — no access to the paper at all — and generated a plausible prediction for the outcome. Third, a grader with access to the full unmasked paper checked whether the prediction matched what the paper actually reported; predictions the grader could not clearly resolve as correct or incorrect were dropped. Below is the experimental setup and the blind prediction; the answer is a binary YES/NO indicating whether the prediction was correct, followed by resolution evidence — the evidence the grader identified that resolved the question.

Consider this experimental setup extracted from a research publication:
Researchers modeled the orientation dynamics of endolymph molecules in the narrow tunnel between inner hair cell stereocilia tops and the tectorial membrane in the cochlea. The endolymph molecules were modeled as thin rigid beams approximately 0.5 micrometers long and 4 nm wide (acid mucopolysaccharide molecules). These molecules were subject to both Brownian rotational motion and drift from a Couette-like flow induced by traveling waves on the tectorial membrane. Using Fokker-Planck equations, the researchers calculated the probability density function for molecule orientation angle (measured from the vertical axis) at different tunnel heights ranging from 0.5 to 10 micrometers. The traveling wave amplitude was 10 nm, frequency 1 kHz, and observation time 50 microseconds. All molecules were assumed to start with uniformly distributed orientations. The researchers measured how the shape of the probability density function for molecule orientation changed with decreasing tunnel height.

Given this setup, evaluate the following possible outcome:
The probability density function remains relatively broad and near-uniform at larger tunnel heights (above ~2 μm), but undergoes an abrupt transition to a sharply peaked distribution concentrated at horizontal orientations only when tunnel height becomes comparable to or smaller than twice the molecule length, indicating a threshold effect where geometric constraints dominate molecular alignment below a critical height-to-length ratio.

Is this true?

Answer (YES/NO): NO